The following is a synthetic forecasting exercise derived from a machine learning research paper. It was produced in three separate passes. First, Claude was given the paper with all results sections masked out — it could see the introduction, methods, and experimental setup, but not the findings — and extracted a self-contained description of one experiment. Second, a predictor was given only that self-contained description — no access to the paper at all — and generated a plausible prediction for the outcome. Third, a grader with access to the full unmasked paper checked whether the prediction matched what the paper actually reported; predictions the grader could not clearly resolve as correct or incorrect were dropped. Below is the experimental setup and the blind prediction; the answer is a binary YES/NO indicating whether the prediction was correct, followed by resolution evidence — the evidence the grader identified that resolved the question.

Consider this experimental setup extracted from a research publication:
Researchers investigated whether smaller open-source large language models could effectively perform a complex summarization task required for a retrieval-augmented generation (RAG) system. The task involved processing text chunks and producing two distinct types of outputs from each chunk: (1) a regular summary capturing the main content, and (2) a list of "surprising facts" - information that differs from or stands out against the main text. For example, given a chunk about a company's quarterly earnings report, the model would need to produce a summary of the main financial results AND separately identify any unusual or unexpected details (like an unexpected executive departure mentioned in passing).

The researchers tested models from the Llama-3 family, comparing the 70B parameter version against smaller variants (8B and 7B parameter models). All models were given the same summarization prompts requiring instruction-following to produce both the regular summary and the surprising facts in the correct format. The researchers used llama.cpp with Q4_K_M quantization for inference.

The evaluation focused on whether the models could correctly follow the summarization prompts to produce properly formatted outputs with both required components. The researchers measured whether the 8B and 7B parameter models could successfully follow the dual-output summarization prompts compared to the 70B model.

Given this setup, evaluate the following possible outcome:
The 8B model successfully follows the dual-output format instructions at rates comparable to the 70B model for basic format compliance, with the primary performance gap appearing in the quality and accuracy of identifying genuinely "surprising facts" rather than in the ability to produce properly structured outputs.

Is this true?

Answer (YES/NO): NO